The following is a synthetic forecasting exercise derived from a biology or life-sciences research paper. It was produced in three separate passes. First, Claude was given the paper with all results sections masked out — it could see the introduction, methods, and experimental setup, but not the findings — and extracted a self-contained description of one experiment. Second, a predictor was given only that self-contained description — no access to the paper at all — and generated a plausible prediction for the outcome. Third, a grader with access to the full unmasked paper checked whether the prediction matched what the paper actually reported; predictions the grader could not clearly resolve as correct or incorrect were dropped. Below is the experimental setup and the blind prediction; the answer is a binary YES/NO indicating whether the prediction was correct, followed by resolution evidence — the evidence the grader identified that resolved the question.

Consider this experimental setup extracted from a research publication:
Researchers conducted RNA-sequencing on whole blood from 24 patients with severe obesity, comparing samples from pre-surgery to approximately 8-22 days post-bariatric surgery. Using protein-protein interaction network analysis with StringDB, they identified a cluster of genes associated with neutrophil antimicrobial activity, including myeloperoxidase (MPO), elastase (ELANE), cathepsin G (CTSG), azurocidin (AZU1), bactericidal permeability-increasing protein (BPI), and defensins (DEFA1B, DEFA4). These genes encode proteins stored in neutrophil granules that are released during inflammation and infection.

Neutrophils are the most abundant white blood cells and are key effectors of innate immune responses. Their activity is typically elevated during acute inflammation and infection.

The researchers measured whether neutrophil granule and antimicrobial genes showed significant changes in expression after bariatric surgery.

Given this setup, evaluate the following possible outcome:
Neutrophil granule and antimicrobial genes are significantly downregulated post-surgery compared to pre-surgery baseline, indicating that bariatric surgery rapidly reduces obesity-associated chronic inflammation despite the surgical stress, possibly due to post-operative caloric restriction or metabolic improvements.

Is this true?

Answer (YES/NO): YES